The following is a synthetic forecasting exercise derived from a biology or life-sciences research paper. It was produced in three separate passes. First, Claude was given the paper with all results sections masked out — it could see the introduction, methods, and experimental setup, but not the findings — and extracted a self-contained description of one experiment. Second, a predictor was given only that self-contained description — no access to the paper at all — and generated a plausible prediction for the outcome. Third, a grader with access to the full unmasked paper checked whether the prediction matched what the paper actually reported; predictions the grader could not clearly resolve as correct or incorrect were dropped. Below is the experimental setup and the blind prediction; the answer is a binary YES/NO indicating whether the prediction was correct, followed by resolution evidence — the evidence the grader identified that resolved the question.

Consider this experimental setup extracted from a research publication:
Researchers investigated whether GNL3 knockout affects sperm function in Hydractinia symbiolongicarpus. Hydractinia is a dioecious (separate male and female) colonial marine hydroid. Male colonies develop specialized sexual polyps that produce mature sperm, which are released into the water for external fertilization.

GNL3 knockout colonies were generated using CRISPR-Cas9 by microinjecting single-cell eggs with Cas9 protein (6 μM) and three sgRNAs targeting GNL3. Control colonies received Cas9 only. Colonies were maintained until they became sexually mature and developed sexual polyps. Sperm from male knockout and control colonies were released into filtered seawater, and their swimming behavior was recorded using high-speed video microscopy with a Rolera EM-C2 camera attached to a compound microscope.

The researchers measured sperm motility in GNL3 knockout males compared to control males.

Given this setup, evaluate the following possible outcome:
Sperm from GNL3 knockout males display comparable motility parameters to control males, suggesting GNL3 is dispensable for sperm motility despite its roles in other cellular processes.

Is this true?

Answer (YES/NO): NO